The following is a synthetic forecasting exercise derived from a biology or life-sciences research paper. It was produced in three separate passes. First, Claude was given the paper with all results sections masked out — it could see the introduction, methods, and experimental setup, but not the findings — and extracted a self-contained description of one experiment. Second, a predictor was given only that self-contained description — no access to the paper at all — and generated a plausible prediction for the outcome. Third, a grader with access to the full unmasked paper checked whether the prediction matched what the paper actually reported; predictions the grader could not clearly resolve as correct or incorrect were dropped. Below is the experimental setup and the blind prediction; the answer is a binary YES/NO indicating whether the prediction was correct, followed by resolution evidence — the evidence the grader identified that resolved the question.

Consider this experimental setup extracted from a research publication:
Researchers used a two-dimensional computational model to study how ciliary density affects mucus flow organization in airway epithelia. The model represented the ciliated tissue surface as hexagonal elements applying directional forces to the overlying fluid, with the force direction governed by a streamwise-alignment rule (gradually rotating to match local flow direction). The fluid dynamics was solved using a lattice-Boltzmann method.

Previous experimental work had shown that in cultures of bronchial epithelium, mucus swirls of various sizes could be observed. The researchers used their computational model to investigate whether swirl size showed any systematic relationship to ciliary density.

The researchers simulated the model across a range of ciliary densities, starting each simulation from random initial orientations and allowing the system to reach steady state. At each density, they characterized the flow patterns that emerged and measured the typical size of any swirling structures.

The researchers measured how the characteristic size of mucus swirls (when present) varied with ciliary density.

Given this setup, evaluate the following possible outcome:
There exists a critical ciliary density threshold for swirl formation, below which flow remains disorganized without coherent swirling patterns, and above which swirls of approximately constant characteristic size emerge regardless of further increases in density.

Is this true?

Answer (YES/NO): NO